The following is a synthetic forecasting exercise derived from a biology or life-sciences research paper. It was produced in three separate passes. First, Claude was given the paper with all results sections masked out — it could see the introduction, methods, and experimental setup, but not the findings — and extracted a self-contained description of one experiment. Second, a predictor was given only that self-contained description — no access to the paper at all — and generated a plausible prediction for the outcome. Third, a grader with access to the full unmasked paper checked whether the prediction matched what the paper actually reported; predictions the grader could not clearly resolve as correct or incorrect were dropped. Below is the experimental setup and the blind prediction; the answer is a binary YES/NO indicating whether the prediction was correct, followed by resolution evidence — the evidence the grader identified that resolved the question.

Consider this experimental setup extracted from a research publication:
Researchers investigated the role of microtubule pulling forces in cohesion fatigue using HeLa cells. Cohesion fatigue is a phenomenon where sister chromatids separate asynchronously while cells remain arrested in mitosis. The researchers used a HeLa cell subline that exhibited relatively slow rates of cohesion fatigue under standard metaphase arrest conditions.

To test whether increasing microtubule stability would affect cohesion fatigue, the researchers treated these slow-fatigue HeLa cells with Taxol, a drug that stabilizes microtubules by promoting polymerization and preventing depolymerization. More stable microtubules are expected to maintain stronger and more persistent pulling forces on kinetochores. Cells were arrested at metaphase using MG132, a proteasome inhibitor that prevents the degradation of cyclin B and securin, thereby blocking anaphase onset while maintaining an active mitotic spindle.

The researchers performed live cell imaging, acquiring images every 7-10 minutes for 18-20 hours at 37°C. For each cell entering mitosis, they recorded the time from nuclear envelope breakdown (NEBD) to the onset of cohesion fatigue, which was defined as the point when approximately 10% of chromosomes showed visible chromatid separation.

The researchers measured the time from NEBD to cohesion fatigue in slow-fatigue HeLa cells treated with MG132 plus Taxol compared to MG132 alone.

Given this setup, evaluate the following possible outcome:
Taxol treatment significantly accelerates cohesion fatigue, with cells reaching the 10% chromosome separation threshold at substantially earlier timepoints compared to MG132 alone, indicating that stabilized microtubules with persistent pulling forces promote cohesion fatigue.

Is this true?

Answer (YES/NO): YES